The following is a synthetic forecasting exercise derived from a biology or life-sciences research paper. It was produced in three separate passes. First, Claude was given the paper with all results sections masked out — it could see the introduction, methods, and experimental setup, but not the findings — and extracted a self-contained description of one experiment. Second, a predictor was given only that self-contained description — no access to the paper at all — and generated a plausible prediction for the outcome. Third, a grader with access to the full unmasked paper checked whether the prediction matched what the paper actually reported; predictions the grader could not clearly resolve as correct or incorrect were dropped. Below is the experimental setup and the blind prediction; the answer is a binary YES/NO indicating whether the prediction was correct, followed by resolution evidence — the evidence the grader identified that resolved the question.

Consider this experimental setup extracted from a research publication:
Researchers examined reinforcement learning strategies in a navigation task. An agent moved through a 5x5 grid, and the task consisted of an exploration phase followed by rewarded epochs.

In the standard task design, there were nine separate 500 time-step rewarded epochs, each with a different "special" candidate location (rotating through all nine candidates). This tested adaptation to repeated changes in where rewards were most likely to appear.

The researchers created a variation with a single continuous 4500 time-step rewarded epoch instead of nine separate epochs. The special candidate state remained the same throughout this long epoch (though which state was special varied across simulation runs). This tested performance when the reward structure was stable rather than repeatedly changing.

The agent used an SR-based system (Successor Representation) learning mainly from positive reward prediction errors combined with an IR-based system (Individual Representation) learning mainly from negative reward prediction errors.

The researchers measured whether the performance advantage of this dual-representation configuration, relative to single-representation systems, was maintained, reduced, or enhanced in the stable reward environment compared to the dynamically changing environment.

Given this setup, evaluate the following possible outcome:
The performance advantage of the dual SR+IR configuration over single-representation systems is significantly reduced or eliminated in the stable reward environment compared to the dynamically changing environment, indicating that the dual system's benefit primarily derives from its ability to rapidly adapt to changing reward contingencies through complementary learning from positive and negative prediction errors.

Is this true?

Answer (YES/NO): NO